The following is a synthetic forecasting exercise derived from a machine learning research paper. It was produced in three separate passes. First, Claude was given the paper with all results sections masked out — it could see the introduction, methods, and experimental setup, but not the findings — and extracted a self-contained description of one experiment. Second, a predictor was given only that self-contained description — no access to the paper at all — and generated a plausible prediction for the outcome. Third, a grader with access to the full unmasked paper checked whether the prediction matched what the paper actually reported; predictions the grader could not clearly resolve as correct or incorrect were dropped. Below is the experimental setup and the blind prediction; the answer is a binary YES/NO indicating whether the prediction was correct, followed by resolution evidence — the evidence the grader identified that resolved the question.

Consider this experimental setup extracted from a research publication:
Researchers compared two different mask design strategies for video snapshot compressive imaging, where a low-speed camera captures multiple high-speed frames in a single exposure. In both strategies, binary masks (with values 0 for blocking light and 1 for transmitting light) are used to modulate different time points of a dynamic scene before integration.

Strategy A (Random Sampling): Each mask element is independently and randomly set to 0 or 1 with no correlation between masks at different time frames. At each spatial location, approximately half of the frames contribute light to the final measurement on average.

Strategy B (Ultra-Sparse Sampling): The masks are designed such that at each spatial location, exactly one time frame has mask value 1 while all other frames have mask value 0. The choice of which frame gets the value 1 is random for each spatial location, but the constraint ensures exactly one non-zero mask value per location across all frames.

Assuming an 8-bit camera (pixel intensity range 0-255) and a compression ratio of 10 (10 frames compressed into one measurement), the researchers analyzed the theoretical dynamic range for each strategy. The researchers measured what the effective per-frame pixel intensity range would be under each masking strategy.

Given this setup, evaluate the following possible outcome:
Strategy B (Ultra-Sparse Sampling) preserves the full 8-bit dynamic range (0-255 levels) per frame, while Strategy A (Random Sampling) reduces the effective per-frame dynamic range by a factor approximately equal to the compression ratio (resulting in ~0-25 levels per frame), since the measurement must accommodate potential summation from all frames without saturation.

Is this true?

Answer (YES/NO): NO